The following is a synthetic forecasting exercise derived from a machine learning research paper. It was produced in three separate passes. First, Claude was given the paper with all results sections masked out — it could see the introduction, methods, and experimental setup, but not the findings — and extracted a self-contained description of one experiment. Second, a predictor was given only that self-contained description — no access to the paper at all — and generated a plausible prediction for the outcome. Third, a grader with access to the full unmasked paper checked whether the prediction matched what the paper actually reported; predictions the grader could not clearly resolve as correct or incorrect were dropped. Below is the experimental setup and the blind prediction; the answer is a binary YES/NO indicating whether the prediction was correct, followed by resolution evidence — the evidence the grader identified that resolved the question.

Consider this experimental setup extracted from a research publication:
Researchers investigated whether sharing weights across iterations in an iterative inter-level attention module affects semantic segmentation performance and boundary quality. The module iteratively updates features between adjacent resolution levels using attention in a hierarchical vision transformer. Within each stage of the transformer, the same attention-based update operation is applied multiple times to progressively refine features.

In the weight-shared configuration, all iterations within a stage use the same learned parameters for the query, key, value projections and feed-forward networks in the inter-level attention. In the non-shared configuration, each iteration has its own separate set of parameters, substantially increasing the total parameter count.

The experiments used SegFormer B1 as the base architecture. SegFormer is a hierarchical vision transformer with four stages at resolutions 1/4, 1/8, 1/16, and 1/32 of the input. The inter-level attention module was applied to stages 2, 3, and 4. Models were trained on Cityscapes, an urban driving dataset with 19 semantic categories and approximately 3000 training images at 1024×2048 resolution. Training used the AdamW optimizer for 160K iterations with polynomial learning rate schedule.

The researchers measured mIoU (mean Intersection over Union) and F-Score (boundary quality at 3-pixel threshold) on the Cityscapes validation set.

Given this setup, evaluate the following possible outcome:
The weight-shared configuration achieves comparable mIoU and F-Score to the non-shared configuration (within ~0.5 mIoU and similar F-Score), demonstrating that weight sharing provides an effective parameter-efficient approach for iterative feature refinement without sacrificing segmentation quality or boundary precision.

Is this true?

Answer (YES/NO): NO